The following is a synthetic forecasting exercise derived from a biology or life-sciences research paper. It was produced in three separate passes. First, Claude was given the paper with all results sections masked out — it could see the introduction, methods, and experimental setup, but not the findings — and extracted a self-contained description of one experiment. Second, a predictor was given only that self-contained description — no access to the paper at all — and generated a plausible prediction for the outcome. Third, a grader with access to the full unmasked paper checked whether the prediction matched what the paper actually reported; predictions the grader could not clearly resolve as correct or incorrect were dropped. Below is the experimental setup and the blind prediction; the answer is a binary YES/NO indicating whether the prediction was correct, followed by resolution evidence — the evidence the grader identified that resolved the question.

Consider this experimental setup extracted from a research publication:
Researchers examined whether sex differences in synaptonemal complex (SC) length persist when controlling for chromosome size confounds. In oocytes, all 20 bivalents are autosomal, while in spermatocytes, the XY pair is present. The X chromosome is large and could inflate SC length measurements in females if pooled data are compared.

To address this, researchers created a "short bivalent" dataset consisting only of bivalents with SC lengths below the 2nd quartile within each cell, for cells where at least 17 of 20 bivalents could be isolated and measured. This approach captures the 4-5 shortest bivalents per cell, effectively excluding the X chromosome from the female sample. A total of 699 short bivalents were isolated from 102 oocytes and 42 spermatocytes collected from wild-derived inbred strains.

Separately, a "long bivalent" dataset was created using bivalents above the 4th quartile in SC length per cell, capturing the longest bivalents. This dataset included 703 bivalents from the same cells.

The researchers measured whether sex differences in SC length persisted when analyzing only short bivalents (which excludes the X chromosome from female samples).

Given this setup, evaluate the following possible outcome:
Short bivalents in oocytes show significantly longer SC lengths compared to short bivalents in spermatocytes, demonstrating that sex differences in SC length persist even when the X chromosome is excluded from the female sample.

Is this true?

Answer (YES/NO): YES